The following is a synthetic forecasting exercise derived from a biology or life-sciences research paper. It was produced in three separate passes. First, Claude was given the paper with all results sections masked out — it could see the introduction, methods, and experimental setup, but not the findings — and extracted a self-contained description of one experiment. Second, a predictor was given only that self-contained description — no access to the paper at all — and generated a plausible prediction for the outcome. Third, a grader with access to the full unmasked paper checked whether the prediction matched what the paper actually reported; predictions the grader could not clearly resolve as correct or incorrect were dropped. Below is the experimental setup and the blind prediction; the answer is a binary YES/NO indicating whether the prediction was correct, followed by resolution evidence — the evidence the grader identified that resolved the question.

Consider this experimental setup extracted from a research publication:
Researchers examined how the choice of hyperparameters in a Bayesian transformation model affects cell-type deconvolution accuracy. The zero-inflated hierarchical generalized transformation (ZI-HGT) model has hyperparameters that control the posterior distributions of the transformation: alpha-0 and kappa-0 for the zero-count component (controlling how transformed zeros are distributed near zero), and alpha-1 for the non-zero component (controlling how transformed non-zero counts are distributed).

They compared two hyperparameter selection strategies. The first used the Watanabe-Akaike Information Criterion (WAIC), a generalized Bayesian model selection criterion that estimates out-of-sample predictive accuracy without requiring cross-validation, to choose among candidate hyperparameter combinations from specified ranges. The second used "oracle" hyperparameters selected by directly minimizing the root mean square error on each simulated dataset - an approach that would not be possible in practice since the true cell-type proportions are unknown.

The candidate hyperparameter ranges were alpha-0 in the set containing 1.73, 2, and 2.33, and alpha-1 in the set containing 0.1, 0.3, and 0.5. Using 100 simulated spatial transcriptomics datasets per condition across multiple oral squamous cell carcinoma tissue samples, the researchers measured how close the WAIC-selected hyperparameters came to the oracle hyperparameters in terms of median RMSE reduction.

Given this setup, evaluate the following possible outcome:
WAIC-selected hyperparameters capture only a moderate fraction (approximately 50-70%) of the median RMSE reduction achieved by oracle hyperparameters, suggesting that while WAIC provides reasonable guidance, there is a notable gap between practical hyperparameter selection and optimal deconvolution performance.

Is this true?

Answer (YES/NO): NO